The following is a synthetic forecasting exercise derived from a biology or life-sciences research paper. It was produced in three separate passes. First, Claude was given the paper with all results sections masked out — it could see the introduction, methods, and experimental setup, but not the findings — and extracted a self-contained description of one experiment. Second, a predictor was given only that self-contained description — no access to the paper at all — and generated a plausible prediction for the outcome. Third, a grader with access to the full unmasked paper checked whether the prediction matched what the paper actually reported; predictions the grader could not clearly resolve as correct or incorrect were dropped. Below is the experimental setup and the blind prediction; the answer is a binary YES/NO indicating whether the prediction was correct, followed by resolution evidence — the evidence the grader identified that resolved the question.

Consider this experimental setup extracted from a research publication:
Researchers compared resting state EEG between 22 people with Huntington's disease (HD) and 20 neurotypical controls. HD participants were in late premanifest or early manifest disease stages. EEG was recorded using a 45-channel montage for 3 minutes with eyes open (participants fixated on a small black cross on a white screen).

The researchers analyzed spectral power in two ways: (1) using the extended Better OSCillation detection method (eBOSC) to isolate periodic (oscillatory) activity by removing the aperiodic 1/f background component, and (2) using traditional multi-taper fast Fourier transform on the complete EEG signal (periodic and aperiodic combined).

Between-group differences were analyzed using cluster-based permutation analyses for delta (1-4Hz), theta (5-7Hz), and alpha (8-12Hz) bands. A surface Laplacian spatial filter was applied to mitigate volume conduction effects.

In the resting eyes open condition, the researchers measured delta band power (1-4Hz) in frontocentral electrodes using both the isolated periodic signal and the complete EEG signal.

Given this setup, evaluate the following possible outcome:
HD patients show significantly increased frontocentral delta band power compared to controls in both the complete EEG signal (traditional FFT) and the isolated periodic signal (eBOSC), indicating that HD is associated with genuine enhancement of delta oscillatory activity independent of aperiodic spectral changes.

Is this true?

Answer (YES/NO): NO